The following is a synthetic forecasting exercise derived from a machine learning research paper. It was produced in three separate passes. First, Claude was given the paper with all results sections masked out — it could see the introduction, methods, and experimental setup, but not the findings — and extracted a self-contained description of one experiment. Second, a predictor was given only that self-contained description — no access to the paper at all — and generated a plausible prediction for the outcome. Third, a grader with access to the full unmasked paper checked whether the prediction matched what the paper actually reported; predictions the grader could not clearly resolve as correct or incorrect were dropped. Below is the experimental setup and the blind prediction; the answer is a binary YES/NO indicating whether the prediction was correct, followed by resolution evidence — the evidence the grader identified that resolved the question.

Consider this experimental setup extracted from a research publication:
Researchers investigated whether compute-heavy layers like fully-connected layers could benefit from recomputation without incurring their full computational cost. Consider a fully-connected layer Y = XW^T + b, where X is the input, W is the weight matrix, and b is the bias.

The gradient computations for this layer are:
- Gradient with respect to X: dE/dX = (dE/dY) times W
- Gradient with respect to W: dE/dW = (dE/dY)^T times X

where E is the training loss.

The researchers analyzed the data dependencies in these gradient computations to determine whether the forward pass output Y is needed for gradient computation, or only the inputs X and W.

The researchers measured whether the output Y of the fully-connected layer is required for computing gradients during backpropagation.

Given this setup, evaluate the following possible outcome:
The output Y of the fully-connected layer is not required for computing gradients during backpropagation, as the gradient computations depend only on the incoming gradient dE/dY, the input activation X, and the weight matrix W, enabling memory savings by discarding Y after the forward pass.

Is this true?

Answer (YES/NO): YES